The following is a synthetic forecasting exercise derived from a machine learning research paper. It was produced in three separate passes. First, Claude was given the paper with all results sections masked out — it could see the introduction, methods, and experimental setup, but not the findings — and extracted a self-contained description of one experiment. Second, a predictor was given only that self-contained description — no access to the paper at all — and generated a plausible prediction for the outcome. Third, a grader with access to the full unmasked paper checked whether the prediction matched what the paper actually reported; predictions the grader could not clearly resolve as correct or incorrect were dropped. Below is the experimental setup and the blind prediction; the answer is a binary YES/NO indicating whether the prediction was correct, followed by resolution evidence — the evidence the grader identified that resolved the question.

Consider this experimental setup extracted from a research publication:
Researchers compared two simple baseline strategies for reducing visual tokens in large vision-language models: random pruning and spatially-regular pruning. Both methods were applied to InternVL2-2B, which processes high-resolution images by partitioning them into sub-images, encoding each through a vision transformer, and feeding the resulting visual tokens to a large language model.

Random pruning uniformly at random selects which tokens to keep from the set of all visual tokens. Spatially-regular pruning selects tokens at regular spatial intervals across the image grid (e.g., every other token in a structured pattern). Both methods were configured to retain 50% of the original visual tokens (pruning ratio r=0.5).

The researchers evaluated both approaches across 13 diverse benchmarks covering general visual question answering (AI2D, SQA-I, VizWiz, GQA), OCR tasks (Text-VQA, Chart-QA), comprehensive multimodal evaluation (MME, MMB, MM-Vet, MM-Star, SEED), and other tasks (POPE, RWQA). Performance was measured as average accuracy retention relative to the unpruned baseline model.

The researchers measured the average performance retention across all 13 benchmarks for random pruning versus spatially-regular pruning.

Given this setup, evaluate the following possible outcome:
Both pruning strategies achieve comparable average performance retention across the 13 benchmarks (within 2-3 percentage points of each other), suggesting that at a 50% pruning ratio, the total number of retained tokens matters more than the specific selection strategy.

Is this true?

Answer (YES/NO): YES